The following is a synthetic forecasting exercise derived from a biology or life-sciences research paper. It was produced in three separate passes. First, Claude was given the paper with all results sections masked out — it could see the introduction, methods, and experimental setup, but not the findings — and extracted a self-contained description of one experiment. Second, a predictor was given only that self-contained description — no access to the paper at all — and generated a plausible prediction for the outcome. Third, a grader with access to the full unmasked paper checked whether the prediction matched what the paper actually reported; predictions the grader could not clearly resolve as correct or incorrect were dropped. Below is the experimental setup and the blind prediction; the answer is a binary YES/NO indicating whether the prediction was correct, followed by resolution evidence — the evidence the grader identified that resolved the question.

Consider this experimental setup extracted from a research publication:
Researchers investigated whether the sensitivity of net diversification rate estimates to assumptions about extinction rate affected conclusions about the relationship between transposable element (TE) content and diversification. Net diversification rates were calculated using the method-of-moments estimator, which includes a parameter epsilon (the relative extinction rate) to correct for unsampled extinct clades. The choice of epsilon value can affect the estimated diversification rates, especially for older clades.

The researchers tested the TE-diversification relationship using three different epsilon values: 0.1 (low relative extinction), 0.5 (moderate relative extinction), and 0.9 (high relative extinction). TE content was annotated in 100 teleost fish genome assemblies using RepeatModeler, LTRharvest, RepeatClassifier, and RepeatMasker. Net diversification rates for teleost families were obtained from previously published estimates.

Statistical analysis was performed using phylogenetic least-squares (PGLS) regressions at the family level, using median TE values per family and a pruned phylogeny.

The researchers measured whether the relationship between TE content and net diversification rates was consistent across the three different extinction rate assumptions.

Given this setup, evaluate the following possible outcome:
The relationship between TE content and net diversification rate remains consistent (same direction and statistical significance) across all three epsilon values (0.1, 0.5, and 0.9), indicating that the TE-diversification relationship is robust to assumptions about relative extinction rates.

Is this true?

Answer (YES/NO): YES